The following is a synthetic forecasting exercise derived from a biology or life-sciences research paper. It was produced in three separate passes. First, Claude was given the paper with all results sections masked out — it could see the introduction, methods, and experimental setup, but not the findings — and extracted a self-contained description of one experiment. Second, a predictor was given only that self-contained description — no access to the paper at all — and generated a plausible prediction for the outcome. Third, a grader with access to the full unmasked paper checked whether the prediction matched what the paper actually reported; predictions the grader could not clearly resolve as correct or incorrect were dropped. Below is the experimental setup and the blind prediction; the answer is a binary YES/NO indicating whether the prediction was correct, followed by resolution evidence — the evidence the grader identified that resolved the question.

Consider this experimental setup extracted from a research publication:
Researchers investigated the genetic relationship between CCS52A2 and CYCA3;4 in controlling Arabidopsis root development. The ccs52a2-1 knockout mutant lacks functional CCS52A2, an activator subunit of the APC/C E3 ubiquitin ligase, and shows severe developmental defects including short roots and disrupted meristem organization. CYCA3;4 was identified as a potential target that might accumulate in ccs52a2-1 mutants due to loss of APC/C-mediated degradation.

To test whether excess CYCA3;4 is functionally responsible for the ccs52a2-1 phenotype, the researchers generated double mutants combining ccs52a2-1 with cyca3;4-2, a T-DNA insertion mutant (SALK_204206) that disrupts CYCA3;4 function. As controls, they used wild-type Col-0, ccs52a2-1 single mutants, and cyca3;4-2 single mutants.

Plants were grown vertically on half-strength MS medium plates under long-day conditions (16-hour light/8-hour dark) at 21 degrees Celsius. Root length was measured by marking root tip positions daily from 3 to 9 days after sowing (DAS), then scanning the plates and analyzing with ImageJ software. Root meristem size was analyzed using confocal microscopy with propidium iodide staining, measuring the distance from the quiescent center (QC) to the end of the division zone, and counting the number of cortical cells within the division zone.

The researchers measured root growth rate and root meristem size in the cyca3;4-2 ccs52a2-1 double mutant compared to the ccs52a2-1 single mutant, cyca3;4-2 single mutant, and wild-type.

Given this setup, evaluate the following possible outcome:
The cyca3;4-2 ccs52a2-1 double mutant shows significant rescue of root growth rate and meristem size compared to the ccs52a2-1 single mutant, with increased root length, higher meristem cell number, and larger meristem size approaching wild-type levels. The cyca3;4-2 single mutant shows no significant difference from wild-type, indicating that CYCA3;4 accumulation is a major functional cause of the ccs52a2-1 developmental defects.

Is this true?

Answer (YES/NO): YES